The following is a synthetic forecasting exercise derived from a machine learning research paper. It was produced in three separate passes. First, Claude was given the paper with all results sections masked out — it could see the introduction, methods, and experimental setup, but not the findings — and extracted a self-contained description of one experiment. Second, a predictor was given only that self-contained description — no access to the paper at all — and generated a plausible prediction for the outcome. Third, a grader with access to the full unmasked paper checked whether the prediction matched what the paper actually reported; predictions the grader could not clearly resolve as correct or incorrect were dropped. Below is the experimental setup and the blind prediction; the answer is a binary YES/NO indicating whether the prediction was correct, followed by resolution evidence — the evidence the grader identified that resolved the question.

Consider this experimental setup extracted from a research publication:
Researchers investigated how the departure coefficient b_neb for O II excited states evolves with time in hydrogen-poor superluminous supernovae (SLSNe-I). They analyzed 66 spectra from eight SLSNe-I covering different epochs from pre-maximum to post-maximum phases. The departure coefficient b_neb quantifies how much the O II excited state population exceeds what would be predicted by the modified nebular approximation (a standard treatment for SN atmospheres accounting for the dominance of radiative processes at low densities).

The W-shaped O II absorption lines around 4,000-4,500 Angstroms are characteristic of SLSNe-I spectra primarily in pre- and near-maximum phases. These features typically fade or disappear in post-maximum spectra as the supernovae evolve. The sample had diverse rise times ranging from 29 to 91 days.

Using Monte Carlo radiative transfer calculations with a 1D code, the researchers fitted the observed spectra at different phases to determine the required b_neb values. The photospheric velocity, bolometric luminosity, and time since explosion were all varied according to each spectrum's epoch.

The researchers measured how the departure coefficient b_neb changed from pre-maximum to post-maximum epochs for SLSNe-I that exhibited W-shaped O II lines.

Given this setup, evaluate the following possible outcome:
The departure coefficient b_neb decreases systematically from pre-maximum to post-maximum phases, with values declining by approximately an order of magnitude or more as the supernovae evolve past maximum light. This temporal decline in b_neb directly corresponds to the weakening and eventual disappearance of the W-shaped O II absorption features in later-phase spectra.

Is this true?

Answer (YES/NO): NO